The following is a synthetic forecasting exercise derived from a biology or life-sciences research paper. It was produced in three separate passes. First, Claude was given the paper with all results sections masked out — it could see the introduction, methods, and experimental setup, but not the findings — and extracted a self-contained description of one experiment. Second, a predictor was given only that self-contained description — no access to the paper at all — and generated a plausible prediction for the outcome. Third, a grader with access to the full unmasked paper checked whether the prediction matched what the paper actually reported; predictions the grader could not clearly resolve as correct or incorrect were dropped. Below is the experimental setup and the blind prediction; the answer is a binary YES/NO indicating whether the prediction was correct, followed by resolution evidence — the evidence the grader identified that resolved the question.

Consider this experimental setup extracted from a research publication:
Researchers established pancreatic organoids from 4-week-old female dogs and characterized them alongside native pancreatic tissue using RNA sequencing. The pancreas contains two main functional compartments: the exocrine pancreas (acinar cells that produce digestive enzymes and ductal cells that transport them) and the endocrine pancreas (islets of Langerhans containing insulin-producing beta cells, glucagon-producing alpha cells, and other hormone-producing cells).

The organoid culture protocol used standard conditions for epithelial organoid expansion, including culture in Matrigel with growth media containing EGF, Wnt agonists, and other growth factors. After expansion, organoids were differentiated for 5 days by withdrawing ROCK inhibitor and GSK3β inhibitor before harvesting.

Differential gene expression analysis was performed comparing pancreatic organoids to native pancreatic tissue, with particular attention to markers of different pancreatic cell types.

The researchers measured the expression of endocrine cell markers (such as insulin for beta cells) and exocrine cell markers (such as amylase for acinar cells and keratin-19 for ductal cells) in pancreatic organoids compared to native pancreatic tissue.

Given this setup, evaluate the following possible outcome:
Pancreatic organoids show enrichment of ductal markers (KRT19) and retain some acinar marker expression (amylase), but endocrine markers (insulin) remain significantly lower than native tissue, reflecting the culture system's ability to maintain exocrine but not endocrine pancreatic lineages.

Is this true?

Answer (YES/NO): NO